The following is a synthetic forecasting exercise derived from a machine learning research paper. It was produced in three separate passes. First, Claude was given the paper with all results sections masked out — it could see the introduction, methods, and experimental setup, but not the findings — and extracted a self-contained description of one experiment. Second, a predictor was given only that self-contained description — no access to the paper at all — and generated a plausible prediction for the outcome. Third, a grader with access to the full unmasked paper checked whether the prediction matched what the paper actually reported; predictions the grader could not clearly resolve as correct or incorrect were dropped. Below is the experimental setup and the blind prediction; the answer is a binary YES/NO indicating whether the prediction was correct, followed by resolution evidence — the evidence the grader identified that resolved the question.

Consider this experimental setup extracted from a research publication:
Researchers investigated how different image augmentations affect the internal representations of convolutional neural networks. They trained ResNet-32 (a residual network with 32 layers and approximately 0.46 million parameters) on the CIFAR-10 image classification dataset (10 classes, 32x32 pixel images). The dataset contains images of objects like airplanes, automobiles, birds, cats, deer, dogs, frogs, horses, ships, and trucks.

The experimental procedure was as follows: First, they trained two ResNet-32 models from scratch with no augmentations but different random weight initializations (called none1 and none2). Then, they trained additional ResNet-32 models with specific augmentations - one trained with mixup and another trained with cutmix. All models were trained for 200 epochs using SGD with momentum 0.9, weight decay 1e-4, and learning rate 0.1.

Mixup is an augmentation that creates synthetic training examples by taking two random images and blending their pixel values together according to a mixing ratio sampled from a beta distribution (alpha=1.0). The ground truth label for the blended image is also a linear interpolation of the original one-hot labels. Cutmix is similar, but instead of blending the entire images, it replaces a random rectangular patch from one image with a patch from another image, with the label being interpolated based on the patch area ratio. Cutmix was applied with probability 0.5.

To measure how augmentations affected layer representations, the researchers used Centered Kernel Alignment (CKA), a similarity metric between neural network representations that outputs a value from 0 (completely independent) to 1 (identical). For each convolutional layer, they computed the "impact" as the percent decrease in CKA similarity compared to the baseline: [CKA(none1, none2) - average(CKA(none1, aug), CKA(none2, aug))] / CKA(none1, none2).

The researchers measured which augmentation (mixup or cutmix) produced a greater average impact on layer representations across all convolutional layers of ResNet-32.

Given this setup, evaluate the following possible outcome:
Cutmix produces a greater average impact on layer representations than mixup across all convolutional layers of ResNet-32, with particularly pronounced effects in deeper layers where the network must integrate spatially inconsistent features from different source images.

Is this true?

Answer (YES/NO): NO